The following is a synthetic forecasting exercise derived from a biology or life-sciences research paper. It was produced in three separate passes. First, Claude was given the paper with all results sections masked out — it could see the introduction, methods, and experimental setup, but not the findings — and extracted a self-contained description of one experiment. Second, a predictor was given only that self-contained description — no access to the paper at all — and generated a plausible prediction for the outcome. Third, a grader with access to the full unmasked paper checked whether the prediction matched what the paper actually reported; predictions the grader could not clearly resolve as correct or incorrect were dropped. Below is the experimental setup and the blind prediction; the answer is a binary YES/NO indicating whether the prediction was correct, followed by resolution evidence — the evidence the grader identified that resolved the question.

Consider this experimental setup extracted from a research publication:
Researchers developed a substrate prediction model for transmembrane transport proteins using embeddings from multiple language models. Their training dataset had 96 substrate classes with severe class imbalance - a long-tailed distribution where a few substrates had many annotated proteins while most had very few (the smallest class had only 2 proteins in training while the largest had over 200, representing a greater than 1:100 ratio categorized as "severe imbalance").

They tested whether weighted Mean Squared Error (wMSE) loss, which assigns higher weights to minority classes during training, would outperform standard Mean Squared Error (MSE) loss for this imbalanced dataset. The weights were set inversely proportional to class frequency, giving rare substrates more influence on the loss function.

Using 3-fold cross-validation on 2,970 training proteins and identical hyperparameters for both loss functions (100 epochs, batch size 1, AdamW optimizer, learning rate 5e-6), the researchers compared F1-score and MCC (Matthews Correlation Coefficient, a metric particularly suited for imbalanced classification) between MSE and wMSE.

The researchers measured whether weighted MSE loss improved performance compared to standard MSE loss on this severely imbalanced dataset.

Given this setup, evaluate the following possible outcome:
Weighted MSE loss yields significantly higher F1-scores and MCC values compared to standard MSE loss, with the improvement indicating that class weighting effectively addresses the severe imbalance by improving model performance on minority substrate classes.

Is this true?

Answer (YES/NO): NO